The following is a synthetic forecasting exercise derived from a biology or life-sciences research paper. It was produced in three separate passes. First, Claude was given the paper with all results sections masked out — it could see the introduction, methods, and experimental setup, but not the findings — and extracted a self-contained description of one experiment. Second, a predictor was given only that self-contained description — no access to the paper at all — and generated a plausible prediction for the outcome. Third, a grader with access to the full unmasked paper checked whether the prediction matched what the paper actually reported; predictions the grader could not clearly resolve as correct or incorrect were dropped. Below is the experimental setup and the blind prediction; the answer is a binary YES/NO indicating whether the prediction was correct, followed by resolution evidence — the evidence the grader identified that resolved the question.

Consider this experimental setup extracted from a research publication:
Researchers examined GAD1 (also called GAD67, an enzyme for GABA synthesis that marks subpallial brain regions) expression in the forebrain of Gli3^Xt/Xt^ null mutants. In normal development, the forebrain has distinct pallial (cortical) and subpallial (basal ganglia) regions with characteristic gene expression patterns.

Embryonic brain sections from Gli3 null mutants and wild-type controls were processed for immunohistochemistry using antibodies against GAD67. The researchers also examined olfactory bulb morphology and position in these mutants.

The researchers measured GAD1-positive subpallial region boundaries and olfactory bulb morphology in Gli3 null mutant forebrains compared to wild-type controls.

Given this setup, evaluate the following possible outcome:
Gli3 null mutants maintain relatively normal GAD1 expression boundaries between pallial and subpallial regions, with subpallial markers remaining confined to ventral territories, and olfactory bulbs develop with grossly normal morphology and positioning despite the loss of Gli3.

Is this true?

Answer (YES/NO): NO